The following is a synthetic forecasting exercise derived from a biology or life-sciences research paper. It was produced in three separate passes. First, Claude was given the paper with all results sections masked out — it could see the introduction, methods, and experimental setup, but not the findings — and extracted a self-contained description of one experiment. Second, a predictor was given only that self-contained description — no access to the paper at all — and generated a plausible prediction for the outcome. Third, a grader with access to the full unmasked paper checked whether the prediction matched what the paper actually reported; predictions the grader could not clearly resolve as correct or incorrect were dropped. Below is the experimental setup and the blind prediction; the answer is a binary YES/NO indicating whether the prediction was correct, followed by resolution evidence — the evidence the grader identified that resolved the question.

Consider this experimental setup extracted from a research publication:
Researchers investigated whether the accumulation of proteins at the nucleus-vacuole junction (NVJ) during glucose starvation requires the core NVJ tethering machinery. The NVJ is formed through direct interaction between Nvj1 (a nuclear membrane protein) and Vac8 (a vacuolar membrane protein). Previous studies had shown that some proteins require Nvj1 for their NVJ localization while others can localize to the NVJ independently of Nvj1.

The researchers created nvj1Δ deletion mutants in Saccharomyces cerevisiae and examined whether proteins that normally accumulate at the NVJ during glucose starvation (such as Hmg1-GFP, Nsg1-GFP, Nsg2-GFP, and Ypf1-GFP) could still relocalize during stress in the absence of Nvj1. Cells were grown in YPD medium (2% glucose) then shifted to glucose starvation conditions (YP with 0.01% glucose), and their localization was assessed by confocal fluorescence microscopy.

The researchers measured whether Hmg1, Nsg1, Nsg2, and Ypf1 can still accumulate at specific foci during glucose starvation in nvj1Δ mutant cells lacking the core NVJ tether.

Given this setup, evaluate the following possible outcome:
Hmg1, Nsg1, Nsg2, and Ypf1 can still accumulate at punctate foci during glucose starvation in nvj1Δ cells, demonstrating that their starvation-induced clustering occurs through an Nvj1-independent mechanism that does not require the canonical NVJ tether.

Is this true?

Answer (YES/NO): NO